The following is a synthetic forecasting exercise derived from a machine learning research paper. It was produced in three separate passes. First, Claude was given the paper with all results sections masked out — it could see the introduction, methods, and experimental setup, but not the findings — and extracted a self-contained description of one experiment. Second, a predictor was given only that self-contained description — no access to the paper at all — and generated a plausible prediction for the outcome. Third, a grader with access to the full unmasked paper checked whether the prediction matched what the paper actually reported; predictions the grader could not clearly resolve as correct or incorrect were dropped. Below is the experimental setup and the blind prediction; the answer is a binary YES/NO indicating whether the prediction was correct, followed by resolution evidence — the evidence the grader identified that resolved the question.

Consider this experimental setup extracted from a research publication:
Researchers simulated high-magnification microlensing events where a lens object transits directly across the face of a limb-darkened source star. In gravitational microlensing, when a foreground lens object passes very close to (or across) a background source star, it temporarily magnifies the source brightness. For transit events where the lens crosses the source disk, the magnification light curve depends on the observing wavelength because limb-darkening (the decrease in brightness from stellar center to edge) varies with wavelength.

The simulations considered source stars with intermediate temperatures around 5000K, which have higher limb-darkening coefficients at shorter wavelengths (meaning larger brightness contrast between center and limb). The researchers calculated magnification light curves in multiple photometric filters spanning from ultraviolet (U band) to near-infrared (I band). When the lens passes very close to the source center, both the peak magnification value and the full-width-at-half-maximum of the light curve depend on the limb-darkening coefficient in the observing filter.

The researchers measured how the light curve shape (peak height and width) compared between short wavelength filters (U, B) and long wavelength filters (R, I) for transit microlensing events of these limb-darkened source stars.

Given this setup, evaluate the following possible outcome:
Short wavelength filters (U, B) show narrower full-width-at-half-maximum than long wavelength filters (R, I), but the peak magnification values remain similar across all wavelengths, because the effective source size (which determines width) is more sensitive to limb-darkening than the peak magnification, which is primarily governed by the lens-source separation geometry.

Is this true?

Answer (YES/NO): NO